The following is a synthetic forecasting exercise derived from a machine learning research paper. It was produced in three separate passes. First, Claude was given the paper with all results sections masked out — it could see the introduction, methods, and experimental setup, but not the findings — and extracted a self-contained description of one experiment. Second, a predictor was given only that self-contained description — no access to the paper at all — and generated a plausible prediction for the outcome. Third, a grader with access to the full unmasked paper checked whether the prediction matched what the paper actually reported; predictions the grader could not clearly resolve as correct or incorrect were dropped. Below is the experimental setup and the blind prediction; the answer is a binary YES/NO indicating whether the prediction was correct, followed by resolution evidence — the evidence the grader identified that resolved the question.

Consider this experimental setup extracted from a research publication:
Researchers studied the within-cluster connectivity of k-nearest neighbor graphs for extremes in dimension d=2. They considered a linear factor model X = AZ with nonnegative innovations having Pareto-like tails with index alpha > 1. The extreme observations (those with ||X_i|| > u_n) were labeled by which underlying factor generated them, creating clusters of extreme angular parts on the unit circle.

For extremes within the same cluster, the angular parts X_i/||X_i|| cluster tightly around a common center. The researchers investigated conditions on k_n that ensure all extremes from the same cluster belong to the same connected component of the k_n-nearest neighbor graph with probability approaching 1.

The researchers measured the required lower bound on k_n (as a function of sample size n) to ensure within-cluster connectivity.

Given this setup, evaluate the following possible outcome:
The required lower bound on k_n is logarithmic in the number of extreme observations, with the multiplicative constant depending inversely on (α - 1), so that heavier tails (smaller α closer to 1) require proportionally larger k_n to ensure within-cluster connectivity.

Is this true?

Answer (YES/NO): NO